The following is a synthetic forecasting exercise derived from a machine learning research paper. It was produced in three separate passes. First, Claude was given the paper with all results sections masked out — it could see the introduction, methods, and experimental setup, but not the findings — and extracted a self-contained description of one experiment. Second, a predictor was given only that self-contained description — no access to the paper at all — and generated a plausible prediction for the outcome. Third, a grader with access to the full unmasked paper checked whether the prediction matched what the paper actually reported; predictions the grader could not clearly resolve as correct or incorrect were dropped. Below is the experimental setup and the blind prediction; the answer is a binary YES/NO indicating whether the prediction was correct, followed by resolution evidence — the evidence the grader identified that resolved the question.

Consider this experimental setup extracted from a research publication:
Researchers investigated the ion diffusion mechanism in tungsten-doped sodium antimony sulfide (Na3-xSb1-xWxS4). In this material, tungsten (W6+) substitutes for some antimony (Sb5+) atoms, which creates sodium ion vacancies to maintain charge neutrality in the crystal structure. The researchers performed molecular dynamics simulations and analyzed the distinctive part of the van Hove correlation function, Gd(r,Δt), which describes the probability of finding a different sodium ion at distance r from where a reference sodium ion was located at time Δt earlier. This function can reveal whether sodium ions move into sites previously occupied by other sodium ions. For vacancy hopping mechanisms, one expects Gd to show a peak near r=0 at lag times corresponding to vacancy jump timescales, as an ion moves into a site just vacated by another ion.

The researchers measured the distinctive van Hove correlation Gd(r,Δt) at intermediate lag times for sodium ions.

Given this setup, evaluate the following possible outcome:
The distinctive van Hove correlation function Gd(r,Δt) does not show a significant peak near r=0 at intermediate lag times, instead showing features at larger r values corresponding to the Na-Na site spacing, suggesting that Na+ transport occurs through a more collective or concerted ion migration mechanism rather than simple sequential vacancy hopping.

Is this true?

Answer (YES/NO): NO